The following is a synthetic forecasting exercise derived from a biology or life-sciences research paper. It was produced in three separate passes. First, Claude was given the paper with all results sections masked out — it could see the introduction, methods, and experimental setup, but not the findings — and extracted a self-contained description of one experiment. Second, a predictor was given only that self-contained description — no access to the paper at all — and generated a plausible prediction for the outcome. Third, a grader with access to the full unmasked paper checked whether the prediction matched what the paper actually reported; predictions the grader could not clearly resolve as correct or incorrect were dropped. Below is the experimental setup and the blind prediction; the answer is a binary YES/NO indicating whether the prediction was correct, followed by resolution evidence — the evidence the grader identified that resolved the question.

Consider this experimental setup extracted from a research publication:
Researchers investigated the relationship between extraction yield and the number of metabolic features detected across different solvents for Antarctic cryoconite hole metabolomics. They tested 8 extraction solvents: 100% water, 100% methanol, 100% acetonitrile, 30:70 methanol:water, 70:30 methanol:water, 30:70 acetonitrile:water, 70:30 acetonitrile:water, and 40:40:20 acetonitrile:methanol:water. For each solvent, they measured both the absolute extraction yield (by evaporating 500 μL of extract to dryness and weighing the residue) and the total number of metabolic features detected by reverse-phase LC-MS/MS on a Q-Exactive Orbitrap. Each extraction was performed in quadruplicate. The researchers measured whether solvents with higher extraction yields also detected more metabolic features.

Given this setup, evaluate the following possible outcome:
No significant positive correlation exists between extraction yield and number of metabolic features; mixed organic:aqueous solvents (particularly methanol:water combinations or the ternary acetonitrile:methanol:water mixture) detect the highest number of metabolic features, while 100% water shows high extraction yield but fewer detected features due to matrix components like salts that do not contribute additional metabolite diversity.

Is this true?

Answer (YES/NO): NO